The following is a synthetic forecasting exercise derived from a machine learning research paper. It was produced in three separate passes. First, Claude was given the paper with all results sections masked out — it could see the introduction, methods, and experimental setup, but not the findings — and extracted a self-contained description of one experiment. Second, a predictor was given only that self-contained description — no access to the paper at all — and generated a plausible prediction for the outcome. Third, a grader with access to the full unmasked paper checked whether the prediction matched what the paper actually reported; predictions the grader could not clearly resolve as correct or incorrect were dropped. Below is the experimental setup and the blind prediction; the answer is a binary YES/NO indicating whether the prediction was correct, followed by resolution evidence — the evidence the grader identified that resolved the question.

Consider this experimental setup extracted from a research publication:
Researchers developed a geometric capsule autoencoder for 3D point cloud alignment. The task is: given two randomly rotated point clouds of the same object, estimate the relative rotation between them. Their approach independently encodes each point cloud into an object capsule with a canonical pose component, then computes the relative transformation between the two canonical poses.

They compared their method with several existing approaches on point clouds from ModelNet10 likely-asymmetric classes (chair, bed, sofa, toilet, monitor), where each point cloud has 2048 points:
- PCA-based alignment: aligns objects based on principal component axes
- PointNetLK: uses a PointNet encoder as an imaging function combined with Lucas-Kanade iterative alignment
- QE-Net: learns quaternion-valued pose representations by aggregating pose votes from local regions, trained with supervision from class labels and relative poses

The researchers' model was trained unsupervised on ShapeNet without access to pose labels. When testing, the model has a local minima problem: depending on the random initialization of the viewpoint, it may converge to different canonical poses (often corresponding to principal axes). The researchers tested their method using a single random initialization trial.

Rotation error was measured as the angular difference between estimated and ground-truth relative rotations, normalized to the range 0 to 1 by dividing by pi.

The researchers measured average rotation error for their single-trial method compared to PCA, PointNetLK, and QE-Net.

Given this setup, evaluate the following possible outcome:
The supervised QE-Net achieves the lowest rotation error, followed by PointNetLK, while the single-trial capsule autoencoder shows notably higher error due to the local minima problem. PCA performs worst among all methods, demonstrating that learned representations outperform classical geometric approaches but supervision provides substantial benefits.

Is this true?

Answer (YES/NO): NO